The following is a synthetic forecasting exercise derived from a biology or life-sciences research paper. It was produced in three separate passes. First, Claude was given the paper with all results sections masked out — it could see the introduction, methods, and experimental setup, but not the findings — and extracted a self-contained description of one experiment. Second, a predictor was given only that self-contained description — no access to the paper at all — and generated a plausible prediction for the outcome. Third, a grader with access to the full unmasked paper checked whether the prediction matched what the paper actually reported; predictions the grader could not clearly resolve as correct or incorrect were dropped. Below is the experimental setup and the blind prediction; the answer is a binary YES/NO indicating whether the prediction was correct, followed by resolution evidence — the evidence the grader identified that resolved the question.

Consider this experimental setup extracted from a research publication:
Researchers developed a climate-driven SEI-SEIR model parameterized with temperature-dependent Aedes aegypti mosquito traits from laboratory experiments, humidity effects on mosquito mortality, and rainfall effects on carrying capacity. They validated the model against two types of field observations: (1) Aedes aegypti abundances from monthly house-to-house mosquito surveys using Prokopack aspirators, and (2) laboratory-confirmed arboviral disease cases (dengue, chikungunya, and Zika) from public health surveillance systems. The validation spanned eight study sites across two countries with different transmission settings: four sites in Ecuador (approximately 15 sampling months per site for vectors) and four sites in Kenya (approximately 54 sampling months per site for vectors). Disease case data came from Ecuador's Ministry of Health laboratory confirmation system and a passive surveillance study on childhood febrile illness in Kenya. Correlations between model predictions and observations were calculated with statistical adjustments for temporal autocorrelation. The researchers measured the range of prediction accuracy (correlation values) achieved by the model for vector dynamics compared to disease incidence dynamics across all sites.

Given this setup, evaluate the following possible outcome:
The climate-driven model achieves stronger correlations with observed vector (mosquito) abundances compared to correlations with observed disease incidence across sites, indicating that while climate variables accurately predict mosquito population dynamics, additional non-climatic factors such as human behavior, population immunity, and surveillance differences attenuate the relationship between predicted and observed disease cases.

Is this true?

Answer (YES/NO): NO